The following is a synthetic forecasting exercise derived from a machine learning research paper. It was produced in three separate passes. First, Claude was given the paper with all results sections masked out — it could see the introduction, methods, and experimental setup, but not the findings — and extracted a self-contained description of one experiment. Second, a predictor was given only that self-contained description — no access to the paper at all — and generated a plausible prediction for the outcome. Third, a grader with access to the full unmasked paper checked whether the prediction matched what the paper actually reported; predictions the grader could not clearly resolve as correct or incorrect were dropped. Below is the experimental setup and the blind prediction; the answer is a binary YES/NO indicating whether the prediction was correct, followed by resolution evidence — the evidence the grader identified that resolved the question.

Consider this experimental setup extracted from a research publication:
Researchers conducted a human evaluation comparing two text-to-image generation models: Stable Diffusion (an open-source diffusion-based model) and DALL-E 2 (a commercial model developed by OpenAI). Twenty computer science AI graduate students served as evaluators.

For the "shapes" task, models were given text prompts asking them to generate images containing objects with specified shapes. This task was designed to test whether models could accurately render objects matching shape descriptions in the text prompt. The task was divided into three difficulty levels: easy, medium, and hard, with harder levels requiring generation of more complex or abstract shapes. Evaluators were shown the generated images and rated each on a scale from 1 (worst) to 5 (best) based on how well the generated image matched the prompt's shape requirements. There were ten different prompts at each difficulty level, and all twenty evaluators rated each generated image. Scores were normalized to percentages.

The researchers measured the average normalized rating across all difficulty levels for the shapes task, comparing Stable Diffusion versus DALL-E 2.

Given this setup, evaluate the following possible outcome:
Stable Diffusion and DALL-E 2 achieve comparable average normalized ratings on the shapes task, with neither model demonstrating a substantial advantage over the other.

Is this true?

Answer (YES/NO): YES